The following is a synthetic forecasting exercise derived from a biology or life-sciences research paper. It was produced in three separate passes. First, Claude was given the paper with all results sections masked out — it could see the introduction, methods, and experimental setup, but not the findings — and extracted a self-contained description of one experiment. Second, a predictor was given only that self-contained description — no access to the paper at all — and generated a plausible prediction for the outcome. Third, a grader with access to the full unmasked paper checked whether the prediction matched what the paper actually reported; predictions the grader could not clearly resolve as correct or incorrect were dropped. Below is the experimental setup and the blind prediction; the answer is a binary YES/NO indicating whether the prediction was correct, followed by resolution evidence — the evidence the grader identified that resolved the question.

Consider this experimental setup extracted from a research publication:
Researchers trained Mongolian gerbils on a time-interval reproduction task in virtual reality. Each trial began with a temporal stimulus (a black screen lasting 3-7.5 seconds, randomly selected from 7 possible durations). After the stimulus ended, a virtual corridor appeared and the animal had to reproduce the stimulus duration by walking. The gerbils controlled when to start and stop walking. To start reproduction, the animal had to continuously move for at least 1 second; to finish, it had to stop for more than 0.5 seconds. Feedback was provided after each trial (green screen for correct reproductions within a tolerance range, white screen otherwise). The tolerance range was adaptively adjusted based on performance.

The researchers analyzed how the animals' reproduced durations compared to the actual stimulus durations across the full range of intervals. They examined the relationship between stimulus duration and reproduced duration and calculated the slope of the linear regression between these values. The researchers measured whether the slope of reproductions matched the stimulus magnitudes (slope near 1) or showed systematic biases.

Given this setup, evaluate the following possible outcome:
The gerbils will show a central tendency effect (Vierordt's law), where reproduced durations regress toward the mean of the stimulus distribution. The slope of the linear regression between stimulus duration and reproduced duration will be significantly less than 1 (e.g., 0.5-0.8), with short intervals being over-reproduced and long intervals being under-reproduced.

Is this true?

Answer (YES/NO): YES